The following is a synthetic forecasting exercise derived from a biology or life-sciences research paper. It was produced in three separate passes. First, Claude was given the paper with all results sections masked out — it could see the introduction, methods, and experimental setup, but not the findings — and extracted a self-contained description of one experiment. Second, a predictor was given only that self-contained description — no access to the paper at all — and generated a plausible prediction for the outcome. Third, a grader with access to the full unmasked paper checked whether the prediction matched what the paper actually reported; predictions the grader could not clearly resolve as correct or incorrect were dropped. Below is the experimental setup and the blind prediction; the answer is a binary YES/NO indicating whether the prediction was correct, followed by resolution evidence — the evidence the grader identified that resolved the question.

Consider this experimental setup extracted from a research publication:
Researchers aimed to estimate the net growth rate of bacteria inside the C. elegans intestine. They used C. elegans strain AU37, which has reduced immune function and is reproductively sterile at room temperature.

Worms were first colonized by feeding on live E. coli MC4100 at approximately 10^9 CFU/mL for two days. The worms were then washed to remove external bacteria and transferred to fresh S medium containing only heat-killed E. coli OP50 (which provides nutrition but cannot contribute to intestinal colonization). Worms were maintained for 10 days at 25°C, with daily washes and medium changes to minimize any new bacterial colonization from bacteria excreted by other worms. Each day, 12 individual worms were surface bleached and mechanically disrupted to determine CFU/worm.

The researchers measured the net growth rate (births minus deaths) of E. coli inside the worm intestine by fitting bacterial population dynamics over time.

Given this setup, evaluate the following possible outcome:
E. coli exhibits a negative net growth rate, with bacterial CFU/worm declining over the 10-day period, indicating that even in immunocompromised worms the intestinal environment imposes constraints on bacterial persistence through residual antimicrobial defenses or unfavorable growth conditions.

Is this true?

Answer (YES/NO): NO